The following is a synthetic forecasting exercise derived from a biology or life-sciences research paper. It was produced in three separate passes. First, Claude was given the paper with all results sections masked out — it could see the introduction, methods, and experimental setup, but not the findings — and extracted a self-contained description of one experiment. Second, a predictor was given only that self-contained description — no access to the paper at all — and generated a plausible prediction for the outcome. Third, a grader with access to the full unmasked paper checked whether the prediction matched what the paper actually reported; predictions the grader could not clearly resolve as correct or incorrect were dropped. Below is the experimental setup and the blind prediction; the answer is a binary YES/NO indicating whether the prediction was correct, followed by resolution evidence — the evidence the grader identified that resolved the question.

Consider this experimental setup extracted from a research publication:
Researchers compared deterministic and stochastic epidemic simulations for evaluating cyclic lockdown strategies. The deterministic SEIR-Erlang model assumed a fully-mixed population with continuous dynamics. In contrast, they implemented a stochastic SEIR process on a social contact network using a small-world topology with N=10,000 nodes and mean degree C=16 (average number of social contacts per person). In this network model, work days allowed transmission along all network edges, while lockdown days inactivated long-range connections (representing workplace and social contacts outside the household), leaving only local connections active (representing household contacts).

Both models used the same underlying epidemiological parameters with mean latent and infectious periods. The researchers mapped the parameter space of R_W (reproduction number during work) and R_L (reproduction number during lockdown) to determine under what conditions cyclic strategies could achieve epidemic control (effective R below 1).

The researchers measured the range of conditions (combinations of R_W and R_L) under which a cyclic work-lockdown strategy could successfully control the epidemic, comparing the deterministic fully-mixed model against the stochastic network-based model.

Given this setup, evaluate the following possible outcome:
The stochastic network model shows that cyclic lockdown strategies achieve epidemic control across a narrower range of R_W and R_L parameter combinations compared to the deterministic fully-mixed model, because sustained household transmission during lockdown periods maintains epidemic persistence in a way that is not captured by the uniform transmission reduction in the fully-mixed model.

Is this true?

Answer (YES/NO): NO